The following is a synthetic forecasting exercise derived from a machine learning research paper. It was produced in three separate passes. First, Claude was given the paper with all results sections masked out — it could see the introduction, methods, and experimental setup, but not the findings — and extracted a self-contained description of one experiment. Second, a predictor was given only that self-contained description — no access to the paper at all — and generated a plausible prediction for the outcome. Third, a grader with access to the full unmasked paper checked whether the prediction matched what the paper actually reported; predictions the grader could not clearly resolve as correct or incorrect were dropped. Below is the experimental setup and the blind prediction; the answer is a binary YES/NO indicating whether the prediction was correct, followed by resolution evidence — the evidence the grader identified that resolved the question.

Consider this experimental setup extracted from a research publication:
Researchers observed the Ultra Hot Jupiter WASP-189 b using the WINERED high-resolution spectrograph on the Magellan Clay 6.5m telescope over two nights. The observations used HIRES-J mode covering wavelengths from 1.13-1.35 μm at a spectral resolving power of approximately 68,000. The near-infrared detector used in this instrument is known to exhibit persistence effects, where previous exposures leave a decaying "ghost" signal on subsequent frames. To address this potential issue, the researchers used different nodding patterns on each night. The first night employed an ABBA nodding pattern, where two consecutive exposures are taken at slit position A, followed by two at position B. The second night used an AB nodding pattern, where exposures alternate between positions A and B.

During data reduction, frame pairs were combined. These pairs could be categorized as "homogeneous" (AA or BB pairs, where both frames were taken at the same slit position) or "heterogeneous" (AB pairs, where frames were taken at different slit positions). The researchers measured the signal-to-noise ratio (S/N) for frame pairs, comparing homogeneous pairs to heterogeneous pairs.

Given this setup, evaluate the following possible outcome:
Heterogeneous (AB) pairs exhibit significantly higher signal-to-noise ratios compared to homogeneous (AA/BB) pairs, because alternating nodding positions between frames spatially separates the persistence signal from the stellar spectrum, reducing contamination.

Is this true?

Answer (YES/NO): NO